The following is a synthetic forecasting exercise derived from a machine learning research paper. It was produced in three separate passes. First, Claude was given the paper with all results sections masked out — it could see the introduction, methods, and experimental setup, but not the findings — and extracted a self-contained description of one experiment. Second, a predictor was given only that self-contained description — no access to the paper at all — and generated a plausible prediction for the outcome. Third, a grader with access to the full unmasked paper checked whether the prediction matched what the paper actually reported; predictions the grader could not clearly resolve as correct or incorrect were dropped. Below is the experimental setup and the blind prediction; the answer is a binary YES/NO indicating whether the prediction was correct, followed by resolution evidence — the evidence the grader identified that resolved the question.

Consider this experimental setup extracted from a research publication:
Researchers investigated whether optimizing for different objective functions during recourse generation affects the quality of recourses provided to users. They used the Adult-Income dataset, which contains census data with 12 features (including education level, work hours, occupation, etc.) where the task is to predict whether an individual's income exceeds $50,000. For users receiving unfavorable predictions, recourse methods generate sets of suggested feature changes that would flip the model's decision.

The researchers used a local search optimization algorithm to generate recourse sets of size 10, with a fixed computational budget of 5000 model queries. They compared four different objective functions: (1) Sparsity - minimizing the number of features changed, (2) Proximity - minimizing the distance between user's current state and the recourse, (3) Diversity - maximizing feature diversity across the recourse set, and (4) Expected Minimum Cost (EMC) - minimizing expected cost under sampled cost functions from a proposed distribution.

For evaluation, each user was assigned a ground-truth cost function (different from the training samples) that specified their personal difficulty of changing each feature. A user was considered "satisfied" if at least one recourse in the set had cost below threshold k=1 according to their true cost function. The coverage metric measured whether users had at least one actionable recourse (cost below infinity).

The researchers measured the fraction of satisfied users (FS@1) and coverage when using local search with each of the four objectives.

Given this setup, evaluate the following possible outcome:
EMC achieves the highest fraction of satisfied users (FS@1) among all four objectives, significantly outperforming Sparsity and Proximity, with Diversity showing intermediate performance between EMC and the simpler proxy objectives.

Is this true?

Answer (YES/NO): NO